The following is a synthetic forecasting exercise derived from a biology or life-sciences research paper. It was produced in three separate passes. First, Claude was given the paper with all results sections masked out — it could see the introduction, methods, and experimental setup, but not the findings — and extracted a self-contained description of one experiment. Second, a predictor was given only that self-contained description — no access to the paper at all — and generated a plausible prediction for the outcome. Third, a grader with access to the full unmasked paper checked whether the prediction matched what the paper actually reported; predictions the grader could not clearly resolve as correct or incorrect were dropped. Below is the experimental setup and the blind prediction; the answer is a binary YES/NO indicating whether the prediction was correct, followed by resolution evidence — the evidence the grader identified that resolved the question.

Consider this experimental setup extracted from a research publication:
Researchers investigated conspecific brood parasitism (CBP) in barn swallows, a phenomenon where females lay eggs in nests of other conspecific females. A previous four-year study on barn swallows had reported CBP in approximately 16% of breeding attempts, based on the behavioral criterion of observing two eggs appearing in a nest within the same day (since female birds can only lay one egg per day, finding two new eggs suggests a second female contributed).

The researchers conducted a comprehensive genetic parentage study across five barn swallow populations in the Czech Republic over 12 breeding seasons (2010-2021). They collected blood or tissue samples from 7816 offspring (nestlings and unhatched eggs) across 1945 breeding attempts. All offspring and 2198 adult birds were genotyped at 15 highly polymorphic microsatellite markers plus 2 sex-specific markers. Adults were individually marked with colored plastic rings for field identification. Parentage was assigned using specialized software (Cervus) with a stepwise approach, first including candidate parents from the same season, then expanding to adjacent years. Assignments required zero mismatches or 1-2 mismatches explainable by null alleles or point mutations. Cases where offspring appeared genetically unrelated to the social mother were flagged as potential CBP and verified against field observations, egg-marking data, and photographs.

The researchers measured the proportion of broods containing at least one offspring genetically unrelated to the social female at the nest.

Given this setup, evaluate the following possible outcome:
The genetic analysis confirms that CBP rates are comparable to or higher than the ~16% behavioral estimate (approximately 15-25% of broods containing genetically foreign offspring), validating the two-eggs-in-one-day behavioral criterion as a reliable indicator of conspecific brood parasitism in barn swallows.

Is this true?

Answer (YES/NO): NO